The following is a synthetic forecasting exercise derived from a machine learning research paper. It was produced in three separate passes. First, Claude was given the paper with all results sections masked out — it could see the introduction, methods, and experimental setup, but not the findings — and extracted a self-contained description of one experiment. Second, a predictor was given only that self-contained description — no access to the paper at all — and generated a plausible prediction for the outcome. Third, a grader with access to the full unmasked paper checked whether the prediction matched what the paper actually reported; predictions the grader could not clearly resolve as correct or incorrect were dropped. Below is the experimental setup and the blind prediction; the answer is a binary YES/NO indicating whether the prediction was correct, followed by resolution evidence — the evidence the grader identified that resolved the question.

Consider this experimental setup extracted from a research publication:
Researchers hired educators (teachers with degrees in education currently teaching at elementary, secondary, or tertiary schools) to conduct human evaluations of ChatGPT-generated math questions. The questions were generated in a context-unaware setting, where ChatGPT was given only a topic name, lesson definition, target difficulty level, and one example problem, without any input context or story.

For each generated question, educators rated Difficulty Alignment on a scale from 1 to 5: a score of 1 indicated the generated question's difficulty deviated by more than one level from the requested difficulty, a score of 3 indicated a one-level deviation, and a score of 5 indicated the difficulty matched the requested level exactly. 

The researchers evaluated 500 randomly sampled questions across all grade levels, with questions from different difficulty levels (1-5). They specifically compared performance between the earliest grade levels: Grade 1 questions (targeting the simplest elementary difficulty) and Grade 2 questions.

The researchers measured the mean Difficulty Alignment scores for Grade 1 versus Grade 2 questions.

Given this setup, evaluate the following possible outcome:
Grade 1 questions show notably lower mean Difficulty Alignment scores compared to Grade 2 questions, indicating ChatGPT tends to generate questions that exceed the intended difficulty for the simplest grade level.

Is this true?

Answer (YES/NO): NO